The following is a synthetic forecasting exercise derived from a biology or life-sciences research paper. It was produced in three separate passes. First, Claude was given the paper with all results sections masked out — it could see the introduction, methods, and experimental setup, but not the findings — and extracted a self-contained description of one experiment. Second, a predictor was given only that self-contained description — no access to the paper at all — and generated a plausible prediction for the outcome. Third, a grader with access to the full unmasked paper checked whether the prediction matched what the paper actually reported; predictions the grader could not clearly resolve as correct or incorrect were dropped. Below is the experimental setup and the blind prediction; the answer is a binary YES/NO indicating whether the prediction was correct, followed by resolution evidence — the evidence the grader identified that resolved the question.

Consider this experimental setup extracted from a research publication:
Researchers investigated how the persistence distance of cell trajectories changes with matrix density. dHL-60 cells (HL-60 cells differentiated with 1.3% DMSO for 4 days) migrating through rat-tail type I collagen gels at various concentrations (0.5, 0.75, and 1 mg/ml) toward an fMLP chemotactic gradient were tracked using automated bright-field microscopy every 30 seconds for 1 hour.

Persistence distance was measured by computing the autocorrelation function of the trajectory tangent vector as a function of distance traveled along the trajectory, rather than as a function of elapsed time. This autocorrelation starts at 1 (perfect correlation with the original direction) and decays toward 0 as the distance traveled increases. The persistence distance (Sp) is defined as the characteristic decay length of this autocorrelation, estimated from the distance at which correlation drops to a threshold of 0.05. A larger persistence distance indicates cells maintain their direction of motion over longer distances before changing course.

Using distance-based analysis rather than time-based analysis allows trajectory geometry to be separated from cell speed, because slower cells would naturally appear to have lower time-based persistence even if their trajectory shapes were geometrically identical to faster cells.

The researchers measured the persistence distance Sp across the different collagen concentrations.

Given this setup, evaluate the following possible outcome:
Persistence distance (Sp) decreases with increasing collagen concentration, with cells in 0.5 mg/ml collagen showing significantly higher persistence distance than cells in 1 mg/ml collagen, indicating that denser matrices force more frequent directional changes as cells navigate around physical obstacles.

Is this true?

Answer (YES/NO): YES